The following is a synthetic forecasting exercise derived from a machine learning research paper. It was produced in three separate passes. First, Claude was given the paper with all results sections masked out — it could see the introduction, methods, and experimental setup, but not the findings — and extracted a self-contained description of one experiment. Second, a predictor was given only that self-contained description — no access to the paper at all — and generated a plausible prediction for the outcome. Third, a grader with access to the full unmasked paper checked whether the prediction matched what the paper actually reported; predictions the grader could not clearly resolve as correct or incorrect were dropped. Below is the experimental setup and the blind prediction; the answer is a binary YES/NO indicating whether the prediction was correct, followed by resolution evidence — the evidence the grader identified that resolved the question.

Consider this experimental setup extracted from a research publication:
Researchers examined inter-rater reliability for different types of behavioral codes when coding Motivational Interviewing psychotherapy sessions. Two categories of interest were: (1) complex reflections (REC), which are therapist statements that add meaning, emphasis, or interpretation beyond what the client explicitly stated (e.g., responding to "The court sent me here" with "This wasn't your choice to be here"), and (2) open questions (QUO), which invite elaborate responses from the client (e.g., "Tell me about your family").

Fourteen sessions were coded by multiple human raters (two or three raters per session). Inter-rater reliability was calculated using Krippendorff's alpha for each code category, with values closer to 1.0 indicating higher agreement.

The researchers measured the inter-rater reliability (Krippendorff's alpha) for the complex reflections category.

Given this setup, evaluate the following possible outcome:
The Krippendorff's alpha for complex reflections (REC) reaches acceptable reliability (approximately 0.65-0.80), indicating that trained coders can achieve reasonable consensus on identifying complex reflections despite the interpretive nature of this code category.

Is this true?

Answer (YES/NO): NO